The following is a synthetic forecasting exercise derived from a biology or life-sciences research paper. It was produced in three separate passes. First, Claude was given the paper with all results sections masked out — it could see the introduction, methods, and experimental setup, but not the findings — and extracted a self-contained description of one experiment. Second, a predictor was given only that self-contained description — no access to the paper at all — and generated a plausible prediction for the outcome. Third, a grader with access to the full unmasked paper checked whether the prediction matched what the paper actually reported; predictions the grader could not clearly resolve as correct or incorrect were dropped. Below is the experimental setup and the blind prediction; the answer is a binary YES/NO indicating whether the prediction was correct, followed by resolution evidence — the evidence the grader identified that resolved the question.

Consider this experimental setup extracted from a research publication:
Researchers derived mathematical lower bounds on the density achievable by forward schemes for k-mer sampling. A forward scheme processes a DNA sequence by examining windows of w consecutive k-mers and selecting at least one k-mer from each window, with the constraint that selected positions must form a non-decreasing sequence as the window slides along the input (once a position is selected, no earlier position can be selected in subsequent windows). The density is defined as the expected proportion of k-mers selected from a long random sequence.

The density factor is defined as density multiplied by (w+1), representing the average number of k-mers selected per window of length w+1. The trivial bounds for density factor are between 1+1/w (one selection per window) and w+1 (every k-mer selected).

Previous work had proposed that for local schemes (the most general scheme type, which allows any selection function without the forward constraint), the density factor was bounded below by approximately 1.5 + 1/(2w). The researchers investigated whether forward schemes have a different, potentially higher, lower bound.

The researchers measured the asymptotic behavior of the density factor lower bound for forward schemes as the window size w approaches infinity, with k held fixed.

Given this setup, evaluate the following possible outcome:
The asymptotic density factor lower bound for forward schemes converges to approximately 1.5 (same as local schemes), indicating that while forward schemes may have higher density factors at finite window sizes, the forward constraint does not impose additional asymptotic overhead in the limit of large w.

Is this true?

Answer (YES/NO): NO